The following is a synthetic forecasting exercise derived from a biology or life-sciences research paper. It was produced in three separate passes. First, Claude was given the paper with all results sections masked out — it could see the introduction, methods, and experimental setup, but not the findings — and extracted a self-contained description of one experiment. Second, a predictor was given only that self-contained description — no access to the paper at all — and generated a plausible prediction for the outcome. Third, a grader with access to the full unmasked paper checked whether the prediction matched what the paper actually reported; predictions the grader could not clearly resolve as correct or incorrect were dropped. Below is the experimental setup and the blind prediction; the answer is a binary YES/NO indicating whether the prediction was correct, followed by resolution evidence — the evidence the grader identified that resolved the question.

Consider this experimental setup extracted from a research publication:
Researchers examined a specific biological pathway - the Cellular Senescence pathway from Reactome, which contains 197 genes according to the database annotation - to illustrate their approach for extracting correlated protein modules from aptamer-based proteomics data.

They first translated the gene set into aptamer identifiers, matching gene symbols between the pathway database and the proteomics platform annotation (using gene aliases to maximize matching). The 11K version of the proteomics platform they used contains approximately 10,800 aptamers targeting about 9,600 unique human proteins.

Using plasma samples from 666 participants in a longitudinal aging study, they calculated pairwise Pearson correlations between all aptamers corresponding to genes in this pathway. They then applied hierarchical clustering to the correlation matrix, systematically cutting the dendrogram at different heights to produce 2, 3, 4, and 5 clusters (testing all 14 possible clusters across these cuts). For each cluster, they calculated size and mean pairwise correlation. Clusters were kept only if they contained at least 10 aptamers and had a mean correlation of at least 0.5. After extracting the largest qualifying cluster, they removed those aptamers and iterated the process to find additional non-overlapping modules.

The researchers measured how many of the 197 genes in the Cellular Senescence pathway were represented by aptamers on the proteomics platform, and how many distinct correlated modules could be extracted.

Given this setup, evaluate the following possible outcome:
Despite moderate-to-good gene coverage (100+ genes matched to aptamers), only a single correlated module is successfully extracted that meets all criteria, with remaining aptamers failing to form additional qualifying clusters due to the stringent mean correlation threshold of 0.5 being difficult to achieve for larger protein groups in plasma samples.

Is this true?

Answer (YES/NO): NO